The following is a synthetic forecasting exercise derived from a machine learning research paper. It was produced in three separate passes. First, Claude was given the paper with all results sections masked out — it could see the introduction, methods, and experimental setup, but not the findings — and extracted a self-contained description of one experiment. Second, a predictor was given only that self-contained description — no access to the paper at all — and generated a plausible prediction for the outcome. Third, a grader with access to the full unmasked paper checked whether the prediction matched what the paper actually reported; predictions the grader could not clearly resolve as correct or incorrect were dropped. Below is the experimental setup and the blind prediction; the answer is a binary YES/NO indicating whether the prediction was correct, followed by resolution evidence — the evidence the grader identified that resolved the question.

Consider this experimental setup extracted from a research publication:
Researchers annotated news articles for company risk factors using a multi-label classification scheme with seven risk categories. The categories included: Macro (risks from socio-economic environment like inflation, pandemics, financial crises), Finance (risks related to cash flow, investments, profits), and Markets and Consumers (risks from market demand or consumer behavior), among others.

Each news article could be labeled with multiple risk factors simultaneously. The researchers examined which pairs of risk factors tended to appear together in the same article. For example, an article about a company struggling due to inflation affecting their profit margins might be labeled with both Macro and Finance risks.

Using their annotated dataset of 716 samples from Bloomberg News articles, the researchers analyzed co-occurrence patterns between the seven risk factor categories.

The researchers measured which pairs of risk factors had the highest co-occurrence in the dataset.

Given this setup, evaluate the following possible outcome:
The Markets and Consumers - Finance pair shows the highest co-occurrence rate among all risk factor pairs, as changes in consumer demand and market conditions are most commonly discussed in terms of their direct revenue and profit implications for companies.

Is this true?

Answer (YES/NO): NO